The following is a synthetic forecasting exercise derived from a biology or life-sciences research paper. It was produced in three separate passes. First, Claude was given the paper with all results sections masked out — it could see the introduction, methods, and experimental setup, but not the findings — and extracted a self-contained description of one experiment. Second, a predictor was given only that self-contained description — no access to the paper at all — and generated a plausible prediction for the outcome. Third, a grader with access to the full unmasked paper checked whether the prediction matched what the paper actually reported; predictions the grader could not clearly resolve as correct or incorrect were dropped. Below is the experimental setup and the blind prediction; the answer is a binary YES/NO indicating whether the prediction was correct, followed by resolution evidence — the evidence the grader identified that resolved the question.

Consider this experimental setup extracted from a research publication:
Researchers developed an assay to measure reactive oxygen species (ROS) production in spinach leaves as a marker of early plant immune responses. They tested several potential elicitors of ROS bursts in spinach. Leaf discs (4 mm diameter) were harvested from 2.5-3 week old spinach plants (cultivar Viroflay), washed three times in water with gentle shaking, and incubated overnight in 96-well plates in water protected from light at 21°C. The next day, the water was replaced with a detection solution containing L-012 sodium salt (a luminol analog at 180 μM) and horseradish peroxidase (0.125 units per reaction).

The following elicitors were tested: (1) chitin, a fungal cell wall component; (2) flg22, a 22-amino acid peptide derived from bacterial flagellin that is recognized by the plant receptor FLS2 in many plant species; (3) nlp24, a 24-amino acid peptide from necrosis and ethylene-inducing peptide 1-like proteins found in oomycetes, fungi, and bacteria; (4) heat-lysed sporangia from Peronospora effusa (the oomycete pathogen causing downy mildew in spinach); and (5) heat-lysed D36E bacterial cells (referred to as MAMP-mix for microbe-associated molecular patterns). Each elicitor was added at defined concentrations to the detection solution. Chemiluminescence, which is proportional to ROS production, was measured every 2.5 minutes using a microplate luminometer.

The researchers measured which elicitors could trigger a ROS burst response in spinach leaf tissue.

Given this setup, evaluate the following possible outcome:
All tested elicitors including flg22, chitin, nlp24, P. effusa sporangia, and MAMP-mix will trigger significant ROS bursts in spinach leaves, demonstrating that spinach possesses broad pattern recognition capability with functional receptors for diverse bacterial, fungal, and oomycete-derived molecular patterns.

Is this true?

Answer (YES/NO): NO